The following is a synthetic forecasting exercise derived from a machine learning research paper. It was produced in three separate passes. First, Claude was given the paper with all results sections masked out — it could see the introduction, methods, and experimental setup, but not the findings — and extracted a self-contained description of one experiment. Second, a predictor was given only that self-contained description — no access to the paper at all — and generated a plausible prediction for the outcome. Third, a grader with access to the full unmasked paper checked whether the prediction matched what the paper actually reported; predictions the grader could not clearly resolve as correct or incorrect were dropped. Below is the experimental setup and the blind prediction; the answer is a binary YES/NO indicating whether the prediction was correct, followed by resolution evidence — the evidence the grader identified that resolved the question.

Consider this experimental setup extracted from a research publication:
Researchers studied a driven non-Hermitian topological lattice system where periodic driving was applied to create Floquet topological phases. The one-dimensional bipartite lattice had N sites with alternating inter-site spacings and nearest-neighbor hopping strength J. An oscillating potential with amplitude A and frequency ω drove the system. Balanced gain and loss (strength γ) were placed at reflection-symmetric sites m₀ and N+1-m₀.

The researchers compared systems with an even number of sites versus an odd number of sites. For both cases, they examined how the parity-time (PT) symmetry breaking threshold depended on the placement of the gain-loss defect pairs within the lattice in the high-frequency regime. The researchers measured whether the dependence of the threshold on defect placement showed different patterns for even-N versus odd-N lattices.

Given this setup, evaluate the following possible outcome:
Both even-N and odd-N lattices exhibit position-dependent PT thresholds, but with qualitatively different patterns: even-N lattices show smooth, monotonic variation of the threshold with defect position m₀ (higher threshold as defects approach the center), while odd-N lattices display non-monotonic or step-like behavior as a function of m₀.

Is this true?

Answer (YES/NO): NO